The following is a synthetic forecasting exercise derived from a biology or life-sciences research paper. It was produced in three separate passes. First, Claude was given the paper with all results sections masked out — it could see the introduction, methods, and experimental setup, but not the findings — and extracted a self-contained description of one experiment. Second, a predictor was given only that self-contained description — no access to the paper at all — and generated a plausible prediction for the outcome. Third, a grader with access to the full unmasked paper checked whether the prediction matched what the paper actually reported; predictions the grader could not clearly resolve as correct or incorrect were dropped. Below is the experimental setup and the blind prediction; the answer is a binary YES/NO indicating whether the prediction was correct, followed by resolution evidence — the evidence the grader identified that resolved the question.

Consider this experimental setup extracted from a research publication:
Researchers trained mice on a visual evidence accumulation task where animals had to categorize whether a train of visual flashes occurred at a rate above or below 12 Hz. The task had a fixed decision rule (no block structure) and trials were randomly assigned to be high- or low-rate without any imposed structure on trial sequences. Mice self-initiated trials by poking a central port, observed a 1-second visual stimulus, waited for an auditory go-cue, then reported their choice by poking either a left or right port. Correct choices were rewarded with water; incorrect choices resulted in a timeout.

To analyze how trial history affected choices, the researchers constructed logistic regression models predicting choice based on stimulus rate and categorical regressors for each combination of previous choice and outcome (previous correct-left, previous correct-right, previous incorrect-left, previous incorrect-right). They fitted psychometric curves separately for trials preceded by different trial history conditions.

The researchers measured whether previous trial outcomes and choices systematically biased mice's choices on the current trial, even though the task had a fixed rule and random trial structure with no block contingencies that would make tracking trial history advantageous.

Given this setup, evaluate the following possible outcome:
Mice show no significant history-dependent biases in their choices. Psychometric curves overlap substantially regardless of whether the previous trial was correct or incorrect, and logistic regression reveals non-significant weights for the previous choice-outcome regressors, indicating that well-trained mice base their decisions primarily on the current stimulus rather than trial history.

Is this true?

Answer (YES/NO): NO